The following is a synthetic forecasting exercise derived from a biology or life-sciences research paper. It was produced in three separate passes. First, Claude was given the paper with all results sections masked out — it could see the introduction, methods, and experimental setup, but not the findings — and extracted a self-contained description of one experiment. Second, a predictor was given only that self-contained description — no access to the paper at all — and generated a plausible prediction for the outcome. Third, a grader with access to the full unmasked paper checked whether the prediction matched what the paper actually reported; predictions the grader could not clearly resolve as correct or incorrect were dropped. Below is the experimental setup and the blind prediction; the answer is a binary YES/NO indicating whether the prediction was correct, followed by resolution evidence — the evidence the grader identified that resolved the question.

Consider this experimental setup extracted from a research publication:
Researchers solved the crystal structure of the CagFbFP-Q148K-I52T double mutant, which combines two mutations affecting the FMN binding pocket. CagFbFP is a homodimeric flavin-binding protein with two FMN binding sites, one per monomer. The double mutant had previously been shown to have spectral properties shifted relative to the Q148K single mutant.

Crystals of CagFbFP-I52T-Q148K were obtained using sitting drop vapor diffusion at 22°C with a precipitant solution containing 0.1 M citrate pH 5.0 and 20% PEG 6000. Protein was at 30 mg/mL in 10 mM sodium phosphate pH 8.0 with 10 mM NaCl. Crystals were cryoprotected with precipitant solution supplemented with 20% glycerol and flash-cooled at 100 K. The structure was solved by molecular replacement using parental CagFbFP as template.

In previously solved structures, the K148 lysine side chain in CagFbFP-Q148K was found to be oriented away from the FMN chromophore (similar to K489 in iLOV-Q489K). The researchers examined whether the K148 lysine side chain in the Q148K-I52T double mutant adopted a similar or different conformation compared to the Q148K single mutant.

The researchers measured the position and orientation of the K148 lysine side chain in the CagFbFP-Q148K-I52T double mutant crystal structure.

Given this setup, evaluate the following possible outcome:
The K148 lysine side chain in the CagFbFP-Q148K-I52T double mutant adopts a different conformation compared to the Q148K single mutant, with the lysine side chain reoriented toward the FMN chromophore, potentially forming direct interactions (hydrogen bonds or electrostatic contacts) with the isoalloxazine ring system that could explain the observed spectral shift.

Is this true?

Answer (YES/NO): YES